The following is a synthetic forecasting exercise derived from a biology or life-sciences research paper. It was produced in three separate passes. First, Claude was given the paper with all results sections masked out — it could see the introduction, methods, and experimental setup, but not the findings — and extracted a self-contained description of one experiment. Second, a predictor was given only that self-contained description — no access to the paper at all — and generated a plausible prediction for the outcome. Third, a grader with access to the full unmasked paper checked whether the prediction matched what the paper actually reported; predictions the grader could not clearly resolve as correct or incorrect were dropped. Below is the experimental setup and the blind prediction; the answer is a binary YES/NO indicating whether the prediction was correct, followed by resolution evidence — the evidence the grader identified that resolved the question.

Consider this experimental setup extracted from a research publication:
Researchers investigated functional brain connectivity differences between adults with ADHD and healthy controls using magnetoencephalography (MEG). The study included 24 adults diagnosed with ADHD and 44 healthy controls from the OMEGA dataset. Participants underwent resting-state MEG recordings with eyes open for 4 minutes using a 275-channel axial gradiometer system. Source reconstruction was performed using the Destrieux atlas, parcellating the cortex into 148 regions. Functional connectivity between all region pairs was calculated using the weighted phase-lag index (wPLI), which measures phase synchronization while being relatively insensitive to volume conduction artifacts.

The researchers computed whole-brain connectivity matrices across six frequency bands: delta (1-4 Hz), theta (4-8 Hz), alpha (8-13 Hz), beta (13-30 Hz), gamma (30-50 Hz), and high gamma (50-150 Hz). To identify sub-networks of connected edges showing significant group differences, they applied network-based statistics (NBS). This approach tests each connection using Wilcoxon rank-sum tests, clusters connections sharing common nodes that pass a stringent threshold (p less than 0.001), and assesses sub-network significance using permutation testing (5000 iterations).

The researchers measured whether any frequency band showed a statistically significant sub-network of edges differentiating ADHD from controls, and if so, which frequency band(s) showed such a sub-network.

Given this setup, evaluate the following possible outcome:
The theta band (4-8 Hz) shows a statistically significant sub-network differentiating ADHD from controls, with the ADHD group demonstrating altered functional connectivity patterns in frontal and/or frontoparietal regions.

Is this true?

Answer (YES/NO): NO